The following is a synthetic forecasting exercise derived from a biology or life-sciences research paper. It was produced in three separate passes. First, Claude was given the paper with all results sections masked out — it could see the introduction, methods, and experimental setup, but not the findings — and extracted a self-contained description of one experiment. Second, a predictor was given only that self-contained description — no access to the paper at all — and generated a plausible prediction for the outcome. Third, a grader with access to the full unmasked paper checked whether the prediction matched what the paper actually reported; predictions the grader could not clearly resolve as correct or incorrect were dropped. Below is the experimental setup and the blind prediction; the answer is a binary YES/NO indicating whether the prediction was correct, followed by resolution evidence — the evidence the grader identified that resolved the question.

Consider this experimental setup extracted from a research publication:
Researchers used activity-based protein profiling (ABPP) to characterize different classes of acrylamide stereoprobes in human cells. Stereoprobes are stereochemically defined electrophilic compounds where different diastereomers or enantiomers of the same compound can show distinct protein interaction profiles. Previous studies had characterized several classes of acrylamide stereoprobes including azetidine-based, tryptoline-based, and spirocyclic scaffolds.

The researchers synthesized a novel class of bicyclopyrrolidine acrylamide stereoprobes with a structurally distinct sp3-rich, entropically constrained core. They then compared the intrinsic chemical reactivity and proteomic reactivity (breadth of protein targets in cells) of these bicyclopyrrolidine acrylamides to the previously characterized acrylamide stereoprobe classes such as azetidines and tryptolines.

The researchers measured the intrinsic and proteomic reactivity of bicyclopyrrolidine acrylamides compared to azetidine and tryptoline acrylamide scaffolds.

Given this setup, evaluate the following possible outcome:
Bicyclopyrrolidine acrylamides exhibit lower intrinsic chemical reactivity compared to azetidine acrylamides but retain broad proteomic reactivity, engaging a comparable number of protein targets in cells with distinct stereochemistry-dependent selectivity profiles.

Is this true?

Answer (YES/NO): NO